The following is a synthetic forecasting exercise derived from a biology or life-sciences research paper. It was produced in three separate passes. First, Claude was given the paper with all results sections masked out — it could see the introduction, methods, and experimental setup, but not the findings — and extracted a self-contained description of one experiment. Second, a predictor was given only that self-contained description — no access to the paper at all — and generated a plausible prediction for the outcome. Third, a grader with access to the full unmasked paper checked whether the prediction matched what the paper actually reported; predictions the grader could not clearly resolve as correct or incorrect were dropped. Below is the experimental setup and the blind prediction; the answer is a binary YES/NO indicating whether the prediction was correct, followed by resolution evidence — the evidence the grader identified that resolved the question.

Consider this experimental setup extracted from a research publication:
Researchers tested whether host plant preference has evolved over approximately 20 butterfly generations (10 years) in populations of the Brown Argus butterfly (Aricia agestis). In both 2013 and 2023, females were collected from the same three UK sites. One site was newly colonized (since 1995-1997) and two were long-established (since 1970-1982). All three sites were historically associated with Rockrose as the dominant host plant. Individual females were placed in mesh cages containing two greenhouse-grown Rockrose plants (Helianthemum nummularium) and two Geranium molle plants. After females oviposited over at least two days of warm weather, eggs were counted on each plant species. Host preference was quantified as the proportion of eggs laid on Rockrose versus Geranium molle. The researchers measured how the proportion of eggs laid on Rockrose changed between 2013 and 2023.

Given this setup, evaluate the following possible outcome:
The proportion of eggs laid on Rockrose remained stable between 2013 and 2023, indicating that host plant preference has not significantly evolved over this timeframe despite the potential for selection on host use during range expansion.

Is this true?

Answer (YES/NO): NO